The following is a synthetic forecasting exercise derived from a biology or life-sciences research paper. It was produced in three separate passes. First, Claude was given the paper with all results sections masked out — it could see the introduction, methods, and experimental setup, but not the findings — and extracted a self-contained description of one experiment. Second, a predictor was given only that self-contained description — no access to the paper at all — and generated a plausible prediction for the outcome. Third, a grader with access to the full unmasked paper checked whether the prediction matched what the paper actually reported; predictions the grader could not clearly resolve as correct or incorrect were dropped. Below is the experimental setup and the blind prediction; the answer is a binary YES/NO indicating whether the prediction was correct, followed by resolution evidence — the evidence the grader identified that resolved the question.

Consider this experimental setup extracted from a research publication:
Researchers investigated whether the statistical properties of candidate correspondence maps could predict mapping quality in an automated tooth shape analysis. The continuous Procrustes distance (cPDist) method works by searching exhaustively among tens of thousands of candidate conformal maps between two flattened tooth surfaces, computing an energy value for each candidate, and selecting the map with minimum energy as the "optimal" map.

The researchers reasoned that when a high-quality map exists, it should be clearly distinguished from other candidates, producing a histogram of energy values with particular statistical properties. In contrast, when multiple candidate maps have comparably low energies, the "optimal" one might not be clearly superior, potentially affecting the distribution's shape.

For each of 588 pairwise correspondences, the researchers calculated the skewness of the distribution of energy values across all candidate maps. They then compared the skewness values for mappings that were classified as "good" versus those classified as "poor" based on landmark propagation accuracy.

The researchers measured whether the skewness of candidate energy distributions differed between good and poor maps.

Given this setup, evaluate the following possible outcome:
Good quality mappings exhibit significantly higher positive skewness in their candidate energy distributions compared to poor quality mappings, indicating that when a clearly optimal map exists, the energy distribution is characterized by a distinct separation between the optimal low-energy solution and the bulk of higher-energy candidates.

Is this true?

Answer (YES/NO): NO